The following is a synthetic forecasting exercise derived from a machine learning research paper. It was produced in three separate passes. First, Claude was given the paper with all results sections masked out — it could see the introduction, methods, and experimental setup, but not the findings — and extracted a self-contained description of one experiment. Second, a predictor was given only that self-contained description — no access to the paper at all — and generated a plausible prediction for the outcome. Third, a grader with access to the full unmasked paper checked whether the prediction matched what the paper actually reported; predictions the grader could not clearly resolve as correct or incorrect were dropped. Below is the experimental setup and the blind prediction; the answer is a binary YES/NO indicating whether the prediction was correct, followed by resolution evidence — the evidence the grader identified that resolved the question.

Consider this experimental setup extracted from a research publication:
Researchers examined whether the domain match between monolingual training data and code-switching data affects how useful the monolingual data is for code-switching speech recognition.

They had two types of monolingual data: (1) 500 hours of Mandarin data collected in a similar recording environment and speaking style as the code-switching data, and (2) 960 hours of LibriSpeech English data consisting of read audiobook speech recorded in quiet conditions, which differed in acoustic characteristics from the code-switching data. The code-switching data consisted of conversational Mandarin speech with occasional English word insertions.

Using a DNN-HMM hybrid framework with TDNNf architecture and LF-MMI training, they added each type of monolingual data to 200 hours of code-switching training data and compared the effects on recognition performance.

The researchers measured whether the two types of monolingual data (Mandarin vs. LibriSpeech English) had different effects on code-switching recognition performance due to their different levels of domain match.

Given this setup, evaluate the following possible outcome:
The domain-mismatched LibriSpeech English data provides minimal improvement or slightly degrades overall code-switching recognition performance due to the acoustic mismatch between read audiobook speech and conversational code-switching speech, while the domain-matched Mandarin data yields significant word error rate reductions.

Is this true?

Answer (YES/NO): NO